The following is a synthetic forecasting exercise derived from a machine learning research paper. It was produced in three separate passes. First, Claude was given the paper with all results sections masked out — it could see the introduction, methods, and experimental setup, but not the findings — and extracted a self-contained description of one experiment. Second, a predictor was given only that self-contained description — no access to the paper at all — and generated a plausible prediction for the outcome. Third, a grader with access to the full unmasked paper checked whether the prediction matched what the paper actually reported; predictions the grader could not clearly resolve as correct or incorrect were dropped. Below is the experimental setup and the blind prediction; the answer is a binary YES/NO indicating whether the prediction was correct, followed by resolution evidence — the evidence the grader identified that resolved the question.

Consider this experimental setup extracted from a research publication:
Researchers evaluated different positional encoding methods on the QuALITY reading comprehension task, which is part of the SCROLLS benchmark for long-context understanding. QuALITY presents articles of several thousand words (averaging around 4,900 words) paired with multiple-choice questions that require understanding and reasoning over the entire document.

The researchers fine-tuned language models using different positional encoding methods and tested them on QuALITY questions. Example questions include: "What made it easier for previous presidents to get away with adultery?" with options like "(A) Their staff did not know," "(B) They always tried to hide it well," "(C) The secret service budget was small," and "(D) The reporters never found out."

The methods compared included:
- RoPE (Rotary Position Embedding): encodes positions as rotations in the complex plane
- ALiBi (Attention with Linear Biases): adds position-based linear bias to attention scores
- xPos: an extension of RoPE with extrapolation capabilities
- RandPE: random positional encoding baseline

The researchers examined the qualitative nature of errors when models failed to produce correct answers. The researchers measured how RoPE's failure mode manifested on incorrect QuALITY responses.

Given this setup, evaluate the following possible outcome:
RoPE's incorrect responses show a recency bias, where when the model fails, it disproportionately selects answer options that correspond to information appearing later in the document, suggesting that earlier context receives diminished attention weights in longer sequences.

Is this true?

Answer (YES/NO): NO